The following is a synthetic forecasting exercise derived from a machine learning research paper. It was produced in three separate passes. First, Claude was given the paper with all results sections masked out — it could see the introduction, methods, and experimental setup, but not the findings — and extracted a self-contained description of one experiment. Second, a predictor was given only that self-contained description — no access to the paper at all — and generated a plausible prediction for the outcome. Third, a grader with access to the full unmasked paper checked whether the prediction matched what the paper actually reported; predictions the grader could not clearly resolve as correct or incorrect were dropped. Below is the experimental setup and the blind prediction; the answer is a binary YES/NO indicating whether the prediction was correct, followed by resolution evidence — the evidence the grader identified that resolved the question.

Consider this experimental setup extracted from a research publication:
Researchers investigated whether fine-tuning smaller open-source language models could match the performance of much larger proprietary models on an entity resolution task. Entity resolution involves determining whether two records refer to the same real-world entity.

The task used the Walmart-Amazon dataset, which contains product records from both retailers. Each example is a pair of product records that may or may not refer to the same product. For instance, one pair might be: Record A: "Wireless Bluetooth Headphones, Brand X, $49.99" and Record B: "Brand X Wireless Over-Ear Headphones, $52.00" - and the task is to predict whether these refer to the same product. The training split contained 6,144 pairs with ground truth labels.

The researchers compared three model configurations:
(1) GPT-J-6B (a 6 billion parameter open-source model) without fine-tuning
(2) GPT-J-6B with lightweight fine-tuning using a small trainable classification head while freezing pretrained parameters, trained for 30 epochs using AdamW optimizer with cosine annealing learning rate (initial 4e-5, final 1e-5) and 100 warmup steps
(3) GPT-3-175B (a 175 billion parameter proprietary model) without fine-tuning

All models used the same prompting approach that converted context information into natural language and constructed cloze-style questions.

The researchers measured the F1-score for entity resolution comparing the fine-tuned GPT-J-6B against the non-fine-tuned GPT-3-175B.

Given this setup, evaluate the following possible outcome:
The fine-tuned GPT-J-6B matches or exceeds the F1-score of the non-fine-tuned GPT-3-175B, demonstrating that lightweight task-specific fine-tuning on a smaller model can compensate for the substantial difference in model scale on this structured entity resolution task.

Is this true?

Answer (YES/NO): NO